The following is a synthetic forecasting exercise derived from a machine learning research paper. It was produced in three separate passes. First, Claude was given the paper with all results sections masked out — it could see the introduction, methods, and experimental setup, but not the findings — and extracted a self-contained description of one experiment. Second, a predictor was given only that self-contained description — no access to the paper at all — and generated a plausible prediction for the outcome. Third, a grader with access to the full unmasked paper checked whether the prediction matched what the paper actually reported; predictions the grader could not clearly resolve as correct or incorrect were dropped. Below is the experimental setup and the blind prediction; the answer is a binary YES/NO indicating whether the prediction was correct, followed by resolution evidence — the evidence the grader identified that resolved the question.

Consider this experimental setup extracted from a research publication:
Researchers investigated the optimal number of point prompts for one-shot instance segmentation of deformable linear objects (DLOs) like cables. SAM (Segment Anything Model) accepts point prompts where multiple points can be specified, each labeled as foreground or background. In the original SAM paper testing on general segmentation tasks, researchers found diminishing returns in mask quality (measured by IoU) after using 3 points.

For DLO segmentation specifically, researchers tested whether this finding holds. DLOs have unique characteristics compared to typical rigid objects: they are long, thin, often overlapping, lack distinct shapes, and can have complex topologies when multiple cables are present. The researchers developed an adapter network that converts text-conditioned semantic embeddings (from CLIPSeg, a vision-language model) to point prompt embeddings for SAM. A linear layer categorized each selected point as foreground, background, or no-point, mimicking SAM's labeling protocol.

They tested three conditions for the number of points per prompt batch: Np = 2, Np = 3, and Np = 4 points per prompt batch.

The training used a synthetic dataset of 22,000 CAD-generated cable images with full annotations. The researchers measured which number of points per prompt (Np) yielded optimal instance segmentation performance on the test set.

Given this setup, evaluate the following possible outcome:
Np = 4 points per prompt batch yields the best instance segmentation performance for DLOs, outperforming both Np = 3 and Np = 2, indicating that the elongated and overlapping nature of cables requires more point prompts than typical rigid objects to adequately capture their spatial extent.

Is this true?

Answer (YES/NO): NO